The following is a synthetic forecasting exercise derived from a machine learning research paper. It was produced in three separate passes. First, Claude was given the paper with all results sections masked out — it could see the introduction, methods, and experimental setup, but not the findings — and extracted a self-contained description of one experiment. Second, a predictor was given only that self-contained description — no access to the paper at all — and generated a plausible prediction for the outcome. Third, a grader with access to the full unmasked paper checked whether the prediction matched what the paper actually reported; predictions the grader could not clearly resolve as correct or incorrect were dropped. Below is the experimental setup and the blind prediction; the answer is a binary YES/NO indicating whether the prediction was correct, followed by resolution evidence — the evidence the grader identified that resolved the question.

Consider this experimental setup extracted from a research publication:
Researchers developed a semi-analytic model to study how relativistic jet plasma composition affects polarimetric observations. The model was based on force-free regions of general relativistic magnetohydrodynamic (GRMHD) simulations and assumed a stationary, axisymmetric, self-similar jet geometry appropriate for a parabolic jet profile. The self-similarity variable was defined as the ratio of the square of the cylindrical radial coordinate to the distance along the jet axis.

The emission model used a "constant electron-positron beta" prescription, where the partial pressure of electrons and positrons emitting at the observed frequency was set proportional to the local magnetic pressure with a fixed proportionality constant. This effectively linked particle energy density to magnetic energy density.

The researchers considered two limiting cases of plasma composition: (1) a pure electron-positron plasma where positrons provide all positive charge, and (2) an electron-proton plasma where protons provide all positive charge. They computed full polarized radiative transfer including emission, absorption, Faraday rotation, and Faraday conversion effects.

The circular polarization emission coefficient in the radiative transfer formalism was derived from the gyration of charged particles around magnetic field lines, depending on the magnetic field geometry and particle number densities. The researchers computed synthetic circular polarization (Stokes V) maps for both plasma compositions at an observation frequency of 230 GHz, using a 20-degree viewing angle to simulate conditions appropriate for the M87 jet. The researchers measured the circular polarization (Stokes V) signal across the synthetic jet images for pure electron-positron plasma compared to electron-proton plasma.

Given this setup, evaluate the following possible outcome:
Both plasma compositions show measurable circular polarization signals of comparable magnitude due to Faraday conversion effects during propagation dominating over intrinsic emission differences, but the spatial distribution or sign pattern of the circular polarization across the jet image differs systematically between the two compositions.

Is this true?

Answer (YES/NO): NO